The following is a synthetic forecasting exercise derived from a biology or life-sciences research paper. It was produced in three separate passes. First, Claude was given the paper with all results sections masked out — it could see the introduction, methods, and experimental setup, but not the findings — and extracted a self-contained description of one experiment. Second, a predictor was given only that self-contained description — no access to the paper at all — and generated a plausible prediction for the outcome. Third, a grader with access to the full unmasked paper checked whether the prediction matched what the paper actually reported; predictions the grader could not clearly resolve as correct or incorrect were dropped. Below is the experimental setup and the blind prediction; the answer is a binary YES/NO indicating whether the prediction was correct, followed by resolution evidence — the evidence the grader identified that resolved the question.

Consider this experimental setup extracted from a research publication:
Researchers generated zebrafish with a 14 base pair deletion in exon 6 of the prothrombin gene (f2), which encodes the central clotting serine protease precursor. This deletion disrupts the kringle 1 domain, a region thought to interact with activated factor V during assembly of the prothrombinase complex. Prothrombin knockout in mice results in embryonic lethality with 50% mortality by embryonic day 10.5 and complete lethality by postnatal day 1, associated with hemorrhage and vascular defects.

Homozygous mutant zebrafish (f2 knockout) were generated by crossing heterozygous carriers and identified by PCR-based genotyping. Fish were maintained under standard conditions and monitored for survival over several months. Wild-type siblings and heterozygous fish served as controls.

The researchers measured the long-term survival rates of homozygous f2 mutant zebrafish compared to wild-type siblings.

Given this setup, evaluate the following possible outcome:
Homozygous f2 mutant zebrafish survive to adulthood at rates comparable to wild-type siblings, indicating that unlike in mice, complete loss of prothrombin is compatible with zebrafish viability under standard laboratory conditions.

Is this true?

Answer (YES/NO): NO